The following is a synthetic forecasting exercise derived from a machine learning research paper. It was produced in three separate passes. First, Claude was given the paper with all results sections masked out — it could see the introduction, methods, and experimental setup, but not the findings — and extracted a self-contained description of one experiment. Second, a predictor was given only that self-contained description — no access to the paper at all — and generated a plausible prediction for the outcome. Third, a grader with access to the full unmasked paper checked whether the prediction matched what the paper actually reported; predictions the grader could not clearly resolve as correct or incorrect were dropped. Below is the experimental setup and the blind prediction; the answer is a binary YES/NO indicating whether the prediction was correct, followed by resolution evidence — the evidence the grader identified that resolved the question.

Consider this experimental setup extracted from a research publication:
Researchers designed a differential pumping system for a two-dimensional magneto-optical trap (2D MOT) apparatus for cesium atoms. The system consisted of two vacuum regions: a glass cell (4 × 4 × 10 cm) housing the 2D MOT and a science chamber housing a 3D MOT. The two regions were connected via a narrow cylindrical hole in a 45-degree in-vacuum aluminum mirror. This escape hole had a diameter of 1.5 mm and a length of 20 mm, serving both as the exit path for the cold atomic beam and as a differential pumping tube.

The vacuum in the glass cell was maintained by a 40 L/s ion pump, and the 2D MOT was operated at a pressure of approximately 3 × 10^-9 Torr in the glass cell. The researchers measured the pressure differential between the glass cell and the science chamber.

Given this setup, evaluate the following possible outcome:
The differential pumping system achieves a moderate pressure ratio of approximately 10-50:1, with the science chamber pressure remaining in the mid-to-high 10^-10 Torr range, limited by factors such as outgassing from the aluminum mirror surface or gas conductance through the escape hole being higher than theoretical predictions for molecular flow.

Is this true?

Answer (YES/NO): NO